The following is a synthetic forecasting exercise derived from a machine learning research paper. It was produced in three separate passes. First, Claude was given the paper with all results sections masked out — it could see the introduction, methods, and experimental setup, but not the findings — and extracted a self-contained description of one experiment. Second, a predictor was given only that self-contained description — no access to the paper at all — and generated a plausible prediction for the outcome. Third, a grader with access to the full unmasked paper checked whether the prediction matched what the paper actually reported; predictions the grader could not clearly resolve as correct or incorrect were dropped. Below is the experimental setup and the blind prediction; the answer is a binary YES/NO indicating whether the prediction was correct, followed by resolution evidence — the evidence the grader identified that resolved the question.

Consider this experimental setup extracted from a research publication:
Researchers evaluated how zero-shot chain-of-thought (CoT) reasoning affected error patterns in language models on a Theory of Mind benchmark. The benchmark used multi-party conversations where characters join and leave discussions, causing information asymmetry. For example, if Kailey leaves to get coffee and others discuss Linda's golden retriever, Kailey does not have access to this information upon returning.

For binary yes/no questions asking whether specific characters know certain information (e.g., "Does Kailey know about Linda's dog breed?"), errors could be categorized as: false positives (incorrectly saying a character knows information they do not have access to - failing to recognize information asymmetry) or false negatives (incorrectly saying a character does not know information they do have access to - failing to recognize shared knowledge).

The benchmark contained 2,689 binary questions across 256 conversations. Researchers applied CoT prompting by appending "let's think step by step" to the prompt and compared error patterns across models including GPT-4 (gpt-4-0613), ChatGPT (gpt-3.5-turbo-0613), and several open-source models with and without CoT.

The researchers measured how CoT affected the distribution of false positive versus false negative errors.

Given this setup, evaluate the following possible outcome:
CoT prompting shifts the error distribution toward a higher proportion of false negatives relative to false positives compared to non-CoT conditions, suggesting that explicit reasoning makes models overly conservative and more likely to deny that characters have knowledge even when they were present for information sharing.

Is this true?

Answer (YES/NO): NO